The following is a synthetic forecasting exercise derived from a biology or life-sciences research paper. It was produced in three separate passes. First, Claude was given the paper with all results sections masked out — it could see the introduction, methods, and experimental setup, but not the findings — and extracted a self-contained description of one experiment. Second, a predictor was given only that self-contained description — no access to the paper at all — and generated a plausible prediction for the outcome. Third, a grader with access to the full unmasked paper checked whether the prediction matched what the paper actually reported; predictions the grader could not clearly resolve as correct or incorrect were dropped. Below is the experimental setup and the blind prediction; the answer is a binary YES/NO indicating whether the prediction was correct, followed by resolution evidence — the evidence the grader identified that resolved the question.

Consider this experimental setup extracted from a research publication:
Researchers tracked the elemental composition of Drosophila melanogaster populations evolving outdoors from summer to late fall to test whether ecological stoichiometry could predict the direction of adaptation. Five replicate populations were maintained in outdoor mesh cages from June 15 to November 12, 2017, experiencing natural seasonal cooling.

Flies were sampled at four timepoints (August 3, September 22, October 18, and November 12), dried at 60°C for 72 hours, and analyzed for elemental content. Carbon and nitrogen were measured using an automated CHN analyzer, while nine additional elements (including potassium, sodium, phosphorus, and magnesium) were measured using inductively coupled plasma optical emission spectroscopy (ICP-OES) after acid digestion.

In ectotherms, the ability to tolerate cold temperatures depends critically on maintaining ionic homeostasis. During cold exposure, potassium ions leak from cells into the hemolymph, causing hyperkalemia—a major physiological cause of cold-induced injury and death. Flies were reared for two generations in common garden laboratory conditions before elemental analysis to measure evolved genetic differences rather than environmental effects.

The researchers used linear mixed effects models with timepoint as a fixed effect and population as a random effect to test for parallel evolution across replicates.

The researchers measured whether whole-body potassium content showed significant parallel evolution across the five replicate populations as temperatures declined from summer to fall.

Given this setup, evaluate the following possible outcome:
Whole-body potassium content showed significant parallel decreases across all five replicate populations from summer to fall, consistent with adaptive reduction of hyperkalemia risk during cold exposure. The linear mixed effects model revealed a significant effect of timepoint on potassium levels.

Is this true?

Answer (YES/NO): YES